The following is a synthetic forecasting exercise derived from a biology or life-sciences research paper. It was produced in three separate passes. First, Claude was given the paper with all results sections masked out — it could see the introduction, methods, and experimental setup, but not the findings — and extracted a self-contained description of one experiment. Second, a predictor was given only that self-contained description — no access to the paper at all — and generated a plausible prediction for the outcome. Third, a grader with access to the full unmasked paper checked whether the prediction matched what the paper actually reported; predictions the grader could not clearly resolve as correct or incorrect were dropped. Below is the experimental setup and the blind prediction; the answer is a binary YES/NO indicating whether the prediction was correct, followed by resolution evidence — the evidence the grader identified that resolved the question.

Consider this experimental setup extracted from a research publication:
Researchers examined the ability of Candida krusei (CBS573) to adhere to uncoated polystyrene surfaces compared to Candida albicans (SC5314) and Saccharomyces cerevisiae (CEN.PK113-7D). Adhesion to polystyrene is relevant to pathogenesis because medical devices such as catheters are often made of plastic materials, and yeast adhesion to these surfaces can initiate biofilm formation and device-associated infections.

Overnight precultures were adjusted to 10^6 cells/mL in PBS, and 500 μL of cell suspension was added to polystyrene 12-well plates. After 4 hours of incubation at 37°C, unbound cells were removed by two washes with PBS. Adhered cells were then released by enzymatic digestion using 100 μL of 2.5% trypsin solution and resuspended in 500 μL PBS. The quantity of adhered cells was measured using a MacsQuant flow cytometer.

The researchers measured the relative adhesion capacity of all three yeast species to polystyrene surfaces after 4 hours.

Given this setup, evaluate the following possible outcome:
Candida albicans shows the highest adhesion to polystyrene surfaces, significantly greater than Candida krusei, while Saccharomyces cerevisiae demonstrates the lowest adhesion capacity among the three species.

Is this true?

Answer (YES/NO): NO